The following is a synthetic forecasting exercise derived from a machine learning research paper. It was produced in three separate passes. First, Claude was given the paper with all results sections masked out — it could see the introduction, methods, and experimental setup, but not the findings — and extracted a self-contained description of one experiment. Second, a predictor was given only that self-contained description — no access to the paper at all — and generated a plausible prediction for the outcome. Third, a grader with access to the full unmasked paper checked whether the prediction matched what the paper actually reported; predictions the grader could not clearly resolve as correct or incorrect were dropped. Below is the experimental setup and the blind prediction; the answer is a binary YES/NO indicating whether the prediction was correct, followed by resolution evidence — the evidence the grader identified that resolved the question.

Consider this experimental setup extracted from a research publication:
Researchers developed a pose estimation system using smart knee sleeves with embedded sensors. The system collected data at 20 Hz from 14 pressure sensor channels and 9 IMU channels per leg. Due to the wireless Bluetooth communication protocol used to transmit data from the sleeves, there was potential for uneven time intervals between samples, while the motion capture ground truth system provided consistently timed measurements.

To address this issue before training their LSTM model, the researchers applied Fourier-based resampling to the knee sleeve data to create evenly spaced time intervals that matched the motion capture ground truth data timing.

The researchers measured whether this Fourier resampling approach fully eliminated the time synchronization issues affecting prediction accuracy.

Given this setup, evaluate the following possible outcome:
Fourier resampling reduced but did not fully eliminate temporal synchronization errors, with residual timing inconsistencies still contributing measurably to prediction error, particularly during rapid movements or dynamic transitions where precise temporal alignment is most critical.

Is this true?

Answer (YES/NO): NO